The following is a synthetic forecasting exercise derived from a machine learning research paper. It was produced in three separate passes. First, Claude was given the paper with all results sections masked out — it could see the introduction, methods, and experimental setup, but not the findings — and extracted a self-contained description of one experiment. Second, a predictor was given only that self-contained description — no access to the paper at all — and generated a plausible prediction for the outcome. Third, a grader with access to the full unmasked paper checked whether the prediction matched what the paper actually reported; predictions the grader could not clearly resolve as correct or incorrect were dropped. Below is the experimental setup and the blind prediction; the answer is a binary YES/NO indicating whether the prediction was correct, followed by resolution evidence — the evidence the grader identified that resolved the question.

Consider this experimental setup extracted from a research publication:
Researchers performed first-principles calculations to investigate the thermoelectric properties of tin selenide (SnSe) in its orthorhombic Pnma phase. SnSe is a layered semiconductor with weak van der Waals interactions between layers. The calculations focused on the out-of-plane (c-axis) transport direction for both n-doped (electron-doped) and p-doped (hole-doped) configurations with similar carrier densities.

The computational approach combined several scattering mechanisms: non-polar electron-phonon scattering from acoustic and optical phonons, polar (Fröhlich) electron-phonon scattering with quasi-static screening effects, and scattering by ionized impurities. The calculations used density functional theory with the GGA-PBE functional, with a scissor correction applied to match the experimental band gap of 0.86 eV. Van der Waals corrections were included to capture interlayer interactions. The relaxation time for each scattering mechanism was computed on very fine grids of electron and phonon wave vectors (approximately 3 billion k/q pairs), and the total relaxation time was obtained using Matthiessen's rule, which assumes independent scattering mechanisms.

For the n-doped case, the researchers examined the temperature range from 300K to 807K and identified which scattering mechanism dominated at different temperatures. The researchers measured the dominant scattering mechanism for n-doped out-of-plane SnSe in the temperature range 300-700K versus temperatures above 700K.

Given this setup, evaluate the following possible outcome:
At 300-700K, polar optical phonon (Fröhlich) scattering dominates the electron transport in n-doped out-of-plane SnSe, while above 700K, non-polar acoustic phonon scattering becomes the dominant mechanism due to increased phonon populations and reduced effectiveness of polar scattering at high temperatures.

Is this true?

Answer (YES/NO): NO